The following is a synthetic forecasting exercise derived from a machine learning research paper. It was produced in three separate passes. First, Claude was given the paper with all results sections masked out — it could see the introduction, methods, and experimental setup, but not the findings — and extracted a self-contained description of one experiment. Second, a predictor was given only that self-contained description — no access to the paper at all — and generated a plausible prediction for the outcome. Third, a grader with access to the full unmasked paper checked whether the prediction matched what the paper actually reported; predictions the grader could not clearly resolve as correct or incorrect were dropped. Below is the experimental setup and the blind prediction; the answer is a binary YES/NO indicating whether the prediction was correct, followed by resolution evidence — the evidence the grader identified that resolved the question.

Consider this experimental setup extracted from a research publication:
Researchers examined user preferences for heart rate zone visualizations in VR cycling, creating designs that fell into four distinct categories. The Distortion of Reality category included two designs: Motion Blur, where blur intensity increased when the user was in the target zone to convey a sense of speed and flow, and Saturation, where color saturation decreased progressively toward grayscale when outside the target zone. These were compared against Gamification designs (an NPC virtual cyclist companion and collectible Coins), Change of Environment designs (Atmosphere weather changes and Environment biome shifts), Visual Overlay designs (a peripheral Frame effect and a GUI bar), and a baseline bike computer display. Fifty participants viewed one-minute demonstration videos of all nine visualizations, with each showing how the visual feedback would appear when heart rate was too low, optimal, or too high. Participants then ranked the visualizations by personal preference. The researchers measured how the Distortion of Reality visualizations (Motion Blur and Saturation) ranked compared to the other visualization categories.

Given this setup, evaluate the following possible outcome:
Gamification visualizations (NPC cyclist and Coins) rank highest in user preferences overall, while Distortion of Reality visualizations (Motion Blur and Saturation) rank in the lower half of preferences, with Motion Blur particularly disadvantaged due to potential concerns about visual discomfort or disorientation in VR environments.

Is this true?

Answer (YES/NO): NO